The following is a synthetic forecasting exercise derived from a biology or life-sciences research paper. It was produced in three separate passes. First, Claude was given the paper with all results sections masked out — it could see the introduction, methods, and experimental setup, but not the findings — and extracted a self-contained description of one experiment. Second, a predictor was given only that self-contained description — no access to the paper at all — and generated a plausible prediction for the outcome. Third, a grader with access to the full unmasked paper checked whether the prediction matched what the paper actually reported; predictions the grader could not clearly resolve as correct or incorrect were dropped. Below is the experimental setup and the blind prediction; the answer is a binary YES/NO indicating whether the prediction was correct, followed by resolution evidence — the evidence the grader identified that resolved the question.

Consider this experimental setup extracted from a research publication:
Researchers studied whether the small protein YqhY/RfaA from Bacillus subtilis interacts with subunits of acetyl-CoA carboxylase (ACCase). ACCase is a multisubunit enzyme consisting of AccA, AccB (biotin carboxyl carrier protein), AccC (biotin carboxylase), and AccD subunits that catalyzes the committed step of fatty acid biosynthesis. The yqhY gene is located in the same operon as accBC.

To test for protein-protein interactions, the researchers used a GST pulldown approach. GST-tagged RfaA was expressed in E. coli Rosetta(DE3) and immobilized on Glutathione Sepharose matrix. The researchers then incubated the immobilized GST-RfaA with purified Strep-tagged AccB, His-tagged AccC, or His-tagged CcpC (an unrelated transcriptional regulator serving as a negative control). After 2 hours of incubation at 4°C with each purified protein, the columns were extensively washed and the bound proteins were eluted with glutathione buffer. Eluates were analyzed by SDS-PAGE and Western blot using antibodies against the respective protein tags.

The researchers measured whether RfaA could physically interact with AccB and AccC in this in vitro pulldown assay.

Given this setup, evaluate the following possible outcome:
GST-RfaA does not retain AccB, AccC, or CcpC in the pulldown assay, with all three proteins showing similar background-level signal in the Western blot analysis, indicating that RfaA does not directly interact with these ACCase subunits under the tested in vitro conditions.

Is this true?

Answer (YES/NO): NO